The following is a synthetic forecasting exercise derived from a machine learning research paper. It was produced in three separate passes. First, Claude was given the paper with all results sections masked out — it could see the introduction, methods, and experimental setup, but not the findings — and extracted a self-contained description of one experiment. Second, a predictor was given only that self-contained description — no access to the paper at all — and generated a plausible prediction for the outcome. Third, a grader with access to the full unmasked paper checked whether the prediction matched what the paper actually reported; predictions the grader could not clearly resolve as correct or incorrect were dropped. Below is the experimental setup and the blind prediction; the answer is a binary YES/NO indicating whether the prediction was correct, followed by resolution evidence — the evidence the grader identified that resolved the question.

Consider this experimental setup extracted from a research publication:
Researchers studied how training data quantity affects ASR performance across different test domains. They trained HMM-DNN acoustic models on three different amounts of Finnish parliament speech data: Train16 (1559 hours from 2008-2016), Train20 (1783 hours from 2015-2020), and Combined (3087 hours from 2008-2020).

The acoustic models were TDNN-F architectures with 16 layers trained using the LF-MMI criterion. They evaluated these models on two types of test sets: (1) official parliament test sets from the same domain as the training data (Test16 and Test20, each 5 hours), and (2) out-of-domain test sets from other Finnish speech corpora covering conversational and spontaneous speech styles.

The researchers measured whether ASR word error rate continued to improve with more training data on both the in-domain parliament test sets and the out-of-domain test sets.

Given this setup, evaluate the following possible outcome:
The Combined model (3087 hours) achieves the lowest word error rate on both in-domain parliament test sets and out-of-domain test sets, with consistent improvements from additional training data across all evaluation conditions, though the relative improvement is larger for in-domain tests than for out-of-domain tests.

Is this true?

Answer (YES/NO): NO